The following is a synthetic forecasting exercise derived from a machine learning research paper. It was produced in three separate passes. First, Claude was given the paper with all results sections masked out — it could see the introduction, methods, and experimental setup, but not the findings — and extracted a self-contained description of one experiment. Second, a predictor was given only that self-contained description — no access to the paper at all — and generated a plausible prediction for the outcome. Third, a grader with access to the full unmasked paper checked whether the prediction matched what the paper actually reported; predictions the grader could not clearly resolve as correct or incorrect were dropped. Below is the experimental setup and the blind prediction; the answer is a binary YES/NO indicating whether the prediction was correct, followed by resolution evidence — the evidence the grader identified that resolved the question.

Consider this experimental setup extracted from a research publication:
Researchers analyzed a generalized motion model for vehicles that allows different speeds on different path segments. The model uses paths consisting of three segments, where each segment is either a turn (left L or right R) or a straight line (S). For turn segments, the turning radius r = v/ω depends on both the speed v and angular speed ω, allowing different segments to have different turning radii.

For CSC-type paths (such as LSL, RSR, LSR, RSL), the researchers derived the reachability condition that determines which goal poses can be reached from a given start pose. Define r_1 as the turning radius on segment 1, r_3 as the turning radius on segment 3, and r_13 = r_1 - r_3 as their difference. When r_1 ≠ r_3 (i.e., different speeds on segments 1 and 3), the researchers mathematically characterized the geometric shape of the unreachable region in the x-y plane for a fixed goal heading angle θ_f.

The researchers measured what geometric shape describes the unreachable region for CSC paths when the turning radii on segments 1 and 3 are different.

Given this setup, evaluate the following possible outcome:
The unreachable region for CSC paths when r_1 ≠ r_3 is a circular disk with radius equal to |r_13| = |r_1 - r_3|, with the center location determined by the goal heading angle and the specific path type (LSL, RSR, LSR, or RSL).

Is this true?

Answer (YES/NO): YES